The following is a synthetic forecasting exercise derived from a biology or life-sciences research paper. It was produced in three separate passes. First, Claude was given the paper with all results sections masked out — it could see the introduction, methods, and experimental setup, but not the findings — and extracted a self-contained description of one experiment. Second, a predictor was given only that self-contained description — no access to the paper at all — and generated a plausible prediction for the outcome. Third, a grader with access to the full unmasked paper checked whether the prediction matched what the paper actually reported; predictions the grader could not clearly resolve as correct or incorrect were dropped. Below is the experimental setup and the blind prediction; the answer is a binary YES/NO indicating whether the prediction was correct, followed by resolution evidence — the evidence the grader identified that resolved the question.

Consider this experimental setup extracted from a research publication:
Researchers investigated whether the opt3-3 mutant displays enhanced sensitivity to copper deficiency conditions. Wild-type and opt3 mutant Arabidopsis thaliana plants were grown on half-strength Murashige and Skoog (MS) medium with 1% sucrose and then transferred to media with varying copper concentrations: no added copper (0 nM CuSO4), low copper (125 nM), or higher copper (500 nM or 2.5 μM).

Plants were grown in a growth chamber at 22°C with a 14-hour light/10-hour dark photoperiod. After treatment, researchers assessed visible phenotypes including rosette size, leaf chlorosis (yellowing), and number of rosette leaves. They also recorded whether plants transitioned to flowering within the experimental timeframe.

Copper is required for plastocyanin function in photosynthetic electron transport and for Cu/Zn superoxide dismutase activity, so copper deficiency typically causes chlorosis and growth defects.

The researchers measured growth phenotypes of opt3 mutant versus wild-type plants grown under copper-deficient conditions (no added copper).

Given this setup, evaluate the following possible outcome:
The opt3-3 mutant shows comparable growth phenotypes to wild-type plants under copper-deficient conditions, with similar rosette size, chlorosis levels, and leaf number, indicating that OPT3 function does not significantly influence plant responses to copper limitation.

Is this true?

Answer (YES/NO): NO